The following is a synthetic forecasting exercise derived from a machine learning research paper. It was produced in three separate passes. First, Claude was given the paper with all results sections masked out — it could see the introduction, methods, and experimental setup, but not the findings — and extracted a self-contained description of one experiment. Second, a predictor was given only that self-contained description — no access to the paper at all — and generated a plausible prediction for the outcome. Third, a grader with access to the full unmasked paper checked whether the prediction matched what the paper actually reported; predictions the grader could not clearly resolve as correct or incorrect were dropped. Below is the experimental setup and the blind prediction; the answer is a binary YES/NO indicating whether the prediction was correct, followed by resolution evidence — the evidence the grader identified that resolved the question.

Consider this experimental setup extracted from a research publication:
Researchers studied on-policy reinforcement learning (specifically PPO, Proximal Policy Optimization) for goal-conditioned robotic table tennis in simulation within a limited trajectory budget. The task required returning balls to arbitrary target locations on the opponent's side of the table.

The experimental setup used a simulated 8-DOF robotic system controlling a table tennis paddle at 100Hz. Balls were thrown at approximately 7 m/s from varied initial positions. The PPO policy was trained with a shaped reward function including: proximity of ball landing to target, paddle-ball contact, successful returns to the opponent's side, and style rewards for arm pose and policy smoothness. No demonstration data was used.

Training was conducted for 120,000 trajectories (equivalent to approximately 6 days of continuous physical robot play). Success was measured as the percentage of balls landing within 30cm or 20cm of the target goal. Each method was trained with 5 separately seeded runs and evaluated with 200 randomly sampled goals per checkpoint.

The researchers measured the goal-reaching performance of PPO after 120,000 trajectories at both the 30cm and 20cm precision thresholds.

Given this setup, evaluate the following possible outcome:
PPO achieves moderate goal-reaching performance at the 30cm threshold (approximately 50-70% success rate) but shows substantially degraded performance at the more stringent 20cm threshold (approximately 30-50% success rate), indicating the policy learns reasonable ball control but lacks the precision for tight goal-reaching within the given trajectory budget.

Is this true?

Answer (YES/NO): NO